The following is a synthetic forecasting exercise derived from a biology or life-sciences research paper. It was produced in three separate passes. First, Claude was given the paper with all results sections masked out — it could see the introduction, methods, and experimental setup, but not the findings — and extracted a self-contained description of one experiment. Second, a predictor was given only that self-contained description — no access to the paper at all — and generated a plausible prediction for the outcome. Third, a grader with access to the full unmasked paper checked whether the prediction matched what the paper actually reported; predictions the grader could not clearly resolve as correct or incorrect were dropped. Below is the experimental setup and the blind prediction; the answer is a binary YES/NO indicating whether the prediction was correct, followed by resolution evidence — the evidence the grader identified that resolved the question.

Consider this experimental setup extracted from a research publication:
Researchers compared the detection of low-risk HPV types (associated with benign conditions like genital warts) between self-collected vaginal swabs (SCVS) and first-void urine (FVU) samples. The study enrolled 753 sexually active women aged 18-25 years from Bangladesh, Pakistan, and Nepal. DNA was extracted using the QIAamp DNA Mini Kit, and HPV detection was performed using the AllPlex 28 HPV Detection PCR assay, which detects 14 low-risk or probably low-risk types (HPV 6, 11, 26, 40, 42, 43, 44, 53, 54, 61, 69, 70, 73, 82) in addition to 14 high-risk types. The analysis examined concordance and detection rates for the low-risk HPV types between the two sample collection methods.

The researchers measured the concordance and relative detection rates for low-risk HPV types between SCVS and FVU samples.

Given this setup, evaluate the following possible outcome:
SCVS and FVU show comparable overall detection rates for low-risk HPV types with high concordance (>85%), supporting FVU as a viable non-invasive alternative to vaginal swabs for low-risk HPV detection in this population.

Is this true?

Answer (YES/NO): NO